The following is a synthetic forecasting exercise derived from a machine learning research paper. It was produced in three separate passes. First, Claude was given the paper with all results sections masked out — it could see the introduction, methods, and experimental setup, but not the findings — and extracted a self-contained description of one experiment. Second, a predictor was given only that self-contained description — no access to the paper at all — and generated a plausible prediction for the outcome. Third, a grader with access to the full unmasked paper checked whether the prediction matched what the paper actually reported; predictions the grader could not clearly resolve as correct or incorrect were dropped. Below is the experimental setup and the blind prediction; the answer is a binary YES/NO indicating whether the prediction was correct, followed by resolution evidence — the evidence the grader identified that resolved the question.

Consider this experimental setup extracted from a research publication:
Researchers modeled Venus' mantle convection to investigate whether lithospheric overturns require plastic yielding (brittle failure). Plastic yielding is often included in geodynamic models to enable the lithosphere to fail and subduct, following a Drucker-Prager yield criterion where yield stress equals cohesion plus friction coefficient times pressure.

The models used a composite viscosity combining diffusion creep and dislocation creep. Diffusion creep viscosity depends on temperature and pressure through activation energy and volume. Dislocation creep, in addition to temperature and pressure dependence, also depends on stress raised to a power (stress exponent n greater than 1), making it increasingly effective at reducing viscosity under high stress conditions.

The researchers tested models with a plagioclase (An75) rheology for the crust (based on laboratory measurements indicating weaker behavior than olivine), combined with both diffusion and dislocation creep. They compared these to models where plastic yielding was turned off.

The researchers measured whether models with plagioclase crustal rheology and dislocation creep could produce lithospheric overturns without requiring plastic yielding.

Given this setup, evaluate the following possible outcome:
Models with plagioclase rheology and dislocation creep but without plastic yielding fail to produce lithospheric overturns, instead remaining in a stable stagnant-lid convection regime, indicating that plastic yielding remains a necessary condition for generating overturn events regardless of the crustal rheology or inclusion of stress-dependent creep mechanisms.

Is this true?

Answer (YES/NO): NO